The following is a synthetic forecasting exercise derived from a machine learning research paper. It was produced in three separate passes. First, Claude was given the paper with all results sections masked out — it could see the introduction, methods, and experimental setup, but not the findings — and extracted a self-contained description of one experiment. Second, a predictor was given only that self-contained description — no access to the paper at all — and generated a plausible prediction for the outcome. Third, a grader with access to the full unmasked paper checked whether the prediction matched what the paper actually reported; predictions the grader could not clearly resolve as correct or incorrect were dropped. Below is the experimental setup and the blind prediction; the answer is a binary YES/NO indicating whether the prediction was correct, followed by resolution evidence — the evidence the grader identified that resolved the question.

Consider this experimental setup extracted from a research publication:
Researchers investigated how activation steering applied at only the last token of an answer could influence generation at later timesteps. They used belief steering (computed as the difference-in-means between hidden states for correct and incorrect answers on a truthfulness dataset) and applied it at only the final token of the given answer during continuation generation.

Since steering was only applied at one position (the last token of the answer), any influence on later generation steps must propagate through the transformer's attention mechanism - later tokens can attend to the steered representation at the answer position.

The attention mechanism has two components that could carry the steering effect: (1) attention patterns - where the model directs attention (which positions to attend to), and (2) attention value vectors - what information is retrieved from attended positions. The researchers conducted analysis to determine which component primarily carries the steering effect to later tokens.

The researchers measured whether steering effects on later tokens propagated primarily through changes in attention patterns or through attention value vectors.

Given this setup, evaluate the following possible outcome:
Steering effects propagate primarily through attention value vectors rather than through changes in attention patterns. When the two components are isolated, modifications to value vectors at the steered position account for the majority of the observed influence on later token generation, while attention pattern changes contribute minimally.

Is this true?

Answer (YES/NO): YES